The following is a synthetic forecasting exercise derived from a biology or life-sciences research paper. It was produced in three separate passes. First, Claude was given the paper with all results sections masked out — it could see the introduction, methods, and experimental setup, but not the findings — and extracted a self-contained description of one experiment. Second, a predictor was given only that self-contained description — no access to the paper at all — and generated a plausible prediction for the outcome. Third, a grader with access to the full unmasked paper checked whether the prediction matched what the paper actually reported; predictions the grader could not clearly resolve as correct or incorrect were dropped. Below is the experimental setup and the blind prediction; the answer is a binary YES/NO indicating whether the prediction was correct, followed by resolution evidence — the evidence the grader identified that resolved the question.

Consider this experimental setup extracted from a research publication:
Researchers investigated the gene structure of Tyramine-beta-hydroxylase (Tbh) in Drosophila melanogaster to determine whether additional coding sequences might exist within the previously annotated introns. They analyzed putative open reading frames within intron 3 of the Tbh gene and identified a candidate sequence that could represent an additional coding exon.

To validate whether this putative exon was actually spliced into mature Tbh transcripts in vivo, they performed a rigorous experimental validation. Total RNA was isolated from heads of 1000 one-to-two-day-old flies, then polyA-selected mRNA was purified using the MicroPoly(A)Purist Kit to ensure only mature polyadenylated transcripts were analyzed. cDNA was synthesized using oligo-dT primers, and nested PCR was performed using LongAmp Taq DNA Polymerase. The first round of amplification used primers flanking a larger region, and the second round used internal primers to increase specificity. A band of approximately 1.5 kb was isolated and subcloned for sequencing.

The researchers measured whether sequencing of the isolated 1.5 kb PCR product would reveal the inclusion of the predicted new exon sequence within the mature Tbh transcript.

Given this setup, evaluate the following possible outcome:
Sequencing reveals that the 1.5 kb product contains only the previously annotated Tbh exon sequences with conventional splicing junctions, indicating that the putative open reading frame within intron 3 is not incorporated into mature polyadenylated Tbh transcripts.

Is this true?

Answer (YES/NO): NO